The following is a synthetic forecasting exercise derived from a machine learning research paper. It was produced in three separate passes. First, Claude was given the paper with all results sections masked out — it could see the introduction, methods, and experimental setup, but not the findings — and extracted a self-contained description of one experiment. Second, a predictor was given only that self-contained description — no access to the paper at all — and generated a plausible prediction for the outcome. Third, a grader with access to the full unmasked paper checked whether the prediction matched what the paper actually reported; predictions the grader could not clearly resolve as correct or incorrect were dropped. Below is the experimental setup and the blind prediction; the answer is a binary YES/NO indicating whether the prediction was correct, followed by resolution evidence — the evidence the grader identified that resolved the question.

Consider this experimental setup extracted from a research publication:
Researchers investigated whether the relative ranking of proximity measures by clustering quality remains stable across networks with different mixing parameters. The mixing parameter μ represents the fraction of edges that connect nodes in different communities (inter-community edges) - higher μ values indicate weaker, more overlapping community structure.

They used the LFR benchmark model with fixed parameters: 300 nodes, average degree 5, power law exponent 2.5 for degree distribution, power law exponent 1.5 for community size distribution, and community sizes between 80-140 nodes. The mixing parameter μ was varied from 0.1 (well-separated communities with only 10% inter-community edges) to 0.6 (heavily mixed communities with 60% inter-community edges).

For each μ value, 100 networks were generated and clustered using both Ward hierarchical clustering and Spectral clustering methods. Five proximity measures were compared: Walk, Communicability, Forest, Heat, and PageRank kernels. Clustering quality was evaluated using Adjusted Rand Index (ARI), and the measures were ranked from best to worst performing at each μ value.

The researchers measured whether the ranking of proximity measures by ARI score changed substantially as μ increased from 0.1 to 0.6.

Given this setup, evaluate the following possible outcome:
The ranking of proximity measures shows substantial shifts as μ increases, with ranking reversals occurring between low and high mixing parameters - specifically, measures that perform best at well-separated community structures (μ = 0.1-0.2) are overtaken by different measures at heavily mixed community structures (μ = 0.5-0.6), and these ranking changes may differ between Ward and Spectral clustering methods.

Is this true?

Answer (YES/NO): NO